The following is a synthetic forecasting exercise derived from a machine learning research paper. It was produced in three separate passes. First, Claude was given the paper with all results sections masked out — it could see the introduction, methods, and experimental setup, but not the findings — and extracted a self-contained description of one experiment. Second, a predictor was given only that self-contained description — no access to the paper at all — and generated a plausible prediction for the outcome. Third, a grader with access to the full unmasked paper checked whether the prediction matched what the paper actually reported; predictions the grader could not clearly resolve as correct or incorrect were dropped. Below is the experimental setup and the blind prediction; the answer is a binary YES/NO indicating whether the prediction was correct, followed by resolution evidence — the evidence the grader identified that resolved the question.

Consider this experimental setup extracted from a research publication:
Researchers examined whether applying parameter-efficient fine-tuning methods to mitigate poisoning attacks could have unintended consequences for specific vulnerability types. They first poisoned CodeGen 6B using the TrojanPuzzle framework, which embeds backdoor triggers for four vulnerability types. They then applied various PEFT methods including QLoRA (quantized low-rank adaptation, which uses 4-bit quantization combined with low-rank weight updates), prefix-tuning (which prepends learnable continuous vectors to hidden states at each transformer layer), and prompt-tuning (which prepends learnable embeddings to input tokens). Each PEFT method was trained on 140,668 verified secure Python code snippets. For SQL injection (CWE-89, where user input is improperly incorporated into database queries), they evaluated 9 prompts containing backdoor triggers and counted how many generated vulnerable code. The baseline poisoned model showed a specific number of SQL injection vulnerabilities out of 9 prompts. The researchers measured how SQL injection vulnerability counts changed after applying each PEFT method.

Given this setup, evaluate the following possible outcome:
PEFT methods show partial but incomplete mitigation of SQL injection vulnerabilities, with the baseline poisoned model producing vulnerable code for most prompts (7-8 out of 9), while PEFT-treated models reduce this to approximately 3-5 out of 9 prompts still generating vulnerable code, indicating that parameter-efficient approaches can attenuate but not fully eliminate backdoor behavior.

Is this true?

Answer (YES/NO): NO